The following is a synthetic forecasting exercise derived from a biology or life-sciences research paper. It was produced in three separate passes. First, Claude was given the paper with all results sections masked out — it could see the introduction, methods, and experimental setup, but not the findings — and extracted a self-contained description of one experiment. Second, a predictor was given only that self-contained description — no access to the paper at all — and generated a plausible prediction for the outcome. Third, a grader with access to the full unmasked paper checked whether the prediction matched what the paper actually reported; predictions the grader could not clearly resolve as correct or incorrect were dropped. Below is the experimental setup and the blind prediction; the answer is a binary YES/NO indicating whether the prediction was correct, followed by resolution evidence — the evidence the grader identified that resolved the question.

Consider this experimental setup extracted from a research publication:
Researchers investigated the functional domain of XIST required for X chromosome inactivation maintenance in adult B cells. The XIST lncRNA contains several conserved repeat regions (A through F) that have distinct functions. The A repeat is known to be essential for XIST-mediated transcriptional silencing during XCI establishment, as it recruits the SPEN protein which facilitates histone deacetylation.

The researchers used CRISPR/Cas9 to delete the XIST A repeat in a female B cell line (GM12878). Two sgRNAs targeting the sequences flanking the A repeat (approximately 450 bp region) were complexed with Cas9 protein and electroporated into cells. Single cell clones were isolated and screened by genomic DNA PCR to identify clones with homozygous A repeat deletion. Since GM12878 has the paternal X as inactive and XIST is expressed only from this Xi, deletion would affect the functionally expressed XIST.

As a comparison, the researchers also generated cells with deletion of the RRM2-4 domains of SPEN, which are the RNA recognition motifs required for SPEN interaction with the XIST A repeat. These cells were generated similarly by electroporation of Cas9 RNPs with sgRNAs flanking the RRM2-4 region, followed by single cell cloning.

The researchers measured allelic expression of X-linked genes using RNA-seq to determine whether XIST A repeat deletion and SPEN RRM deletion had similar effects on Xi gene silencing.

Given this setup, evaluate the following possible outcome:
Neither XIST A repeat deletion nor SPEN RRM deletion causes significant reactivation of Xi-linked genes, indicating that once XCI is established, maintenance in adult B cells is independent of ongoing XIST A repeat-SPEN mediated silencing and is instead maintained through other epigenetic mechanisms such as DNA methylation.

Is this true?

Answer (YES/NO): NO